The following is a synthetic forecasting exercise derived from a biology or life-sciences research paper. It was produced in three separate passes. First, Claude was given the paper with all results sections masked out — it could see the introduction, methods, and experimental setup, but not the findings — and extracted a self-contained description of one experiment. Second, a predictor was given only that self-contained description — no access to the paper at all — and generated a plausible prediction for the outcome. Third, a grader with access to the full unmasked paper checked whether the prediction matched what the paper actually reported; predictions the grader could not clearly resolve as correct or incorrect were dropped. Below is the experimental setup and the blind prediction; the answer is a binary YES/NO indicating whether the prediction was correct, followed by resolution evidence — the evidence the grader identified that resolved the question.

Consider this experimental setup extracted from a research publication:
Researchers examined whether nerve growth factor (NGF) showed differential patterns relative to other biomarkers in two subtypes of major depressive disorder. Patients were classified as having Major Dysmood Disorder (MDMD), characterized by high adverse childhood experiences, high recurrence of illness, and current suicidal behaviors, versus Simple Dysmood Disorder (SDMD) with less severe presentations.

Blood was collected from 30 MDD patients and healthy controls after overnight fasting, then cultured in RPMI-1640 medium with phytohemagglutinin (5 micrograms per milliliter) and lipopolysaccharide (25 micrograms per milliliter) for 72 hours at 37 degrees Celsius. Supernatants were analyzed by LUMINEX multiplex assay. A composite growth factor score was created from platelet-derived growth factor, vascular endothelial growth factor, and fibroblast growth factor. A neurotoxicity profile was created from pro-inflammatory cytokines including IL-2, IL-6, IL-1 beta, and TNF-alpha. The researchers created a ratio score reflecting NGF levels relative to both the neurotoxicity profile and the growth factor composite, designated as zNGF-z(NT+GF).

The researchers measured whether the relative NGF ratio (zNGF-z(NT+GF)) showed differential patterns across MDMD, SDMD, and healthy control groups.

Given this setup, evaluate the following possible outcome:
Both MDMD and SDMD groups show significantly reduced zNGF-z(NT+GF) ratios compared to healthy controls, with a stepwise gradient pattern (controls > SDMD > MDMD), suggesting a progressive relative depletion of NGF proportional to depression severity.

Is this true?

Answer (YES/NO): NO